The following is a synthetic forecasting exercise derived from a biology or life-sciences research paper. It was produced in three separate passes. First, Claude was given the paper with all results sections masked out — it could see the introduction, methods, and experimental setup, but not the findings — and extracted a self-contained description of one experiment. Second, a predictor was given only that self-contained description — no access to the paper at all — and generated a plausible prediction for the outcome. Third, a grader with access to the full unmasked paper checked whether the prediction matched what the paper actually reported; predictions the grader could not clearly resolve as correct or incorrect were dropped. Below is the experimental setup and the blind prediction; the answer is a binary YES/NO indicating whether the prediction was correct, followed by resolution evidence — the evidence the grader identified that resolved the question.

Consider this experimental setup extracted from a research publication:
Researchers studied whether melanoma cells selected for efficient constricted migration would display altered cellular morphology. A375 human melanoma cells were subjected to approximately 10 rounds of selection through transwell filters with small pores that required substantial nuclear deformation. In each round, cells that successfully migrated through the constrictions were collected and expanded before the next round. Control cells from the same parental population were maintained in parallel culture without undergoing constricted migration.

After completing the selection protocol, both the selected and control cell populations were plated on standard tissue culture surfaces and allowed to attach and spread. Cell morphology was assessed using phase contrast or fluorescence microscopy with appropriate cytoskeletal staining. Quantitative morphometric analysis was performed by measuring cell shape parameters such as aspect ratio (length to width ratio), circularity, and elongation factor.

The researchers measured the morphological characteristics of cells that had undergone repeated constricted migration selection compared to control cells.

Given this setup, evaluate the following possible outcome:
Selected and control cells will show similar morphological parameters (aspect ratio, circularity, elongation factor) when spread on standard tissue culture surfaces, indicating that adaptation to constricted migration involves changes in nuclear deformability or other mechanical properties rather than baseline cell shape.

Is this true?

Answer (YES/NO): NO